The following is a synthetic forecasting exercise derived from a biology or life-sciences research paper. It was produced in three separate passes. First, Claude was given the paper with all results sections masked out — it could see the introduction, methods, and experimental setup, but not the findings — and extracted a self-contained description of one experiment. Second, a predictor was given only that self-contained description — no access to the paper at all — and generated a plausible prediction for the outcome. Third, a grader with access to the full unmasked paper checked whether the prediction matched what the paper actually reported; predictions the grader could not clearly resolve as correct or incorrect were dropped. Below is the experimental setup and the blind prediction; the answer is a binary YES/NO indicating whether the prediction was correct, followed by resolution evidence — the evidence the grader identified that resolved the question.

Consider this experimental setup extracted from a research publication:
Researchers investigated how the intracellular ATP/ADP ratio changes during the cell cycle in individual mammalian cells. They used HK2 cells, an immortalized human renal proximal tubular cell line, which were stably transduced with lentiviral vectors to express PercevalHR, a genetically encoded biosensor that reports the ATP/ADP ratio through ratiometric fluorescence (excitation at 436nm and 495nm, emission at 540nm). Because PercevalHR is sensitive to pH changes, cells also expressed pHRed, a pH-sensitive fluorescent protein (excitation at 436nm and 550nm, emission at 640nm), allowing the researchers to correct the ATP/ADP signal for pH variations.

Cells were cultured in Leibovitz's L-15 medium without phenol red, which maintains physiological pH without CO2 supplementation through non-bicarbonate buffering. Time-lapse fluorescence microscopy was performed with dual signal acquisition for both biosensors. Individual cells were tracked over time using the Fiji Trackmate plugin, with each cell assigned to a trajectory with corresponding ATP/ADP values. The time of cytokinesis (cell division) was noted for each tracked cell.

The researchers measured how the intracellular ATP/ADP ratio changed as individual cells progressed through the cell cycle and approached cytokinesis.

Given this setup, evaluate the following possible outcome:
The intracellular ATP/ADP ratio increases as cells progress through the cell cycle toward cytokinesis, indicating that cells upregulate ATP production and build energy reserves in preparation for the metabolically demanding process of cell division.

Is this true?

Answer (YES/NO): YES